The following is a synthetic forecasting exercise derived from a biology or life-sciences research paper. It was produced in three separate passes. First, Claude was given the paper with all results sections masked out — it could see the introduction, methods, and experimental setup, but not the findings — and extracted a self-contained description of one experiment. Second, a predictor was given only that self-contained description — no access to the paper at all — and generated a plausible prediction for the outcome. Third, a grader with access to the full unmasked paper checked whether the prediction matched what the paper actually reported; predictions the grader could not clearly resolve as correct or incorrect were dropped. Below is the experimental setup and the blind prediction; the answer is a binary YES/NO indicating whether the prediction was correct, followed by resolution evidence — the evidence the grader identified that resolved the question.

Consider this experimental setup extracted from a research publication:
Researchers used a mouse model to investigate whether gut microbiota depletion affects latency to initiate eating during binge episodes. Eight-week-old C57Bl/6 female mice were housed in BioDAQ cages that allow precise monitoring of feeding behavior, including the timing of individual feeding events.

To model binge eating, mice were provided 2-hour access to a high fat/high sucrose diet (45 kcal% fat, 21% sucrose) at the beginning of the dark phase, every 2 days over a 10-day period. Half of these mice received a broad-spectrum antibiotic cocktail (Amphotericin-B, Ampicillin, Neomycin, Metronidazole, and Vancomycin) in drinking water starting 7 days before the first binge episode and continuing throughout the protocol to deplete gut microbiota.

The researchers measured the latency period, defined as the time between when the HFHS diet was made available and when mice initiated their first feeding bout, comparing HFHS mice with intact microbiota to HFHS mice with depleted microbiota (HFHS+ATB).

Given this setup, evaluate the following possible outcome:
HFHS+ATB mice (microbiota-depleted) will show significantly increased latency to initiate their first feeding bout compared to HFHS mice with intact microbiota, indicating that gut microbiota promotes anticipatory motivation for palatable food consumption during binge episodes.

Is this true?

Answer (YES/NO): NO